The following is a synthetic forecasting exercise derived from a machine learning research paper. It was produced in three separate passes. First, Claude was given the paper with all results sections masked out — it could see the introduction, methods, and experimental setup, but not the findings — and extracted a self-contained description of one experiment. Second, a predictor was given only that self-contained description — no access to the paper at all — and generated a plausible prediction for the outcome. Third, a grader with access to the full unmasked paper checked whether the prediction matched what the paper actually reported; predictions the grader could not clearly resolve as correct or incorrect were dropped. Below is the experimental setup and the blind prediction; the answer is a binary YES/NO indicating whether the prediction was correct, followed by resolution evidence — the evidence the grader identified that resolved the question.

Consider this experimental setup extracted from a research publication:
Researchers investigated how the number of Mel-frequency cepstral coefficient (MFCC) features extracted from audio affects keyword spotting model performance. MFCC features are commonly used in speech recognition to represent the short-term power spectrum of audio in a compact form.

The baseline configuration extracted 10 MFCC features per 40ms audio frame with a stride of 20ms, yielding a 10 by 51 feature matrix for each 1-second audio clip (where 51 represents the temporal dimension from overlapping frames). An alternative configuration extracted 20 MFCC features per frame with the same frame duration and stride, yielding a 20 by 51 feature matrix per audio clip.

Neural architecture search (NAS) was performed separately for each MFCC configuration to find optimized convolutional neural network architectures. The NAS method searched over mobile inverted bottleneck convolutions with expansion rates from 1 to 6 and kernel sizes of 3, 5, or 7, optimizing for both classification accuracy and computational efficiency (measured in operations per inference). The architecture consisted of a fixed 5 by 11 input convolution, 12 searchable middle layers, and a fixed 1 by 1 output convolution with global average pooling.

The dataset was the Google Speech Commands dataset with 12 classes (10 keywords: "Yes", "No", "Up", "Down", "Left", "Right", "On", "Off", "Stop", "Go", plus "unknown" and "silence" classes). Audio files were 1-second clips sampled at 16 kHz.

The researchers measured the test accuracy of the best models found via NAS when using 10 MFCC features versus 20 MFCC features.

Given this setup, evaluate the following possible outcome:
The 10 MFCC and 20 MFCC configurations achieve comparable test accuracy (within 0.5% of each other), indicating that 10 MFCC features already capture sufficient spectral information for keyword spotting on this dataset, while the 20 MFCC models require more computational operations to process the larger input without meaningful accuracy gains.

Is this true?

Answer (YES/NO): NO